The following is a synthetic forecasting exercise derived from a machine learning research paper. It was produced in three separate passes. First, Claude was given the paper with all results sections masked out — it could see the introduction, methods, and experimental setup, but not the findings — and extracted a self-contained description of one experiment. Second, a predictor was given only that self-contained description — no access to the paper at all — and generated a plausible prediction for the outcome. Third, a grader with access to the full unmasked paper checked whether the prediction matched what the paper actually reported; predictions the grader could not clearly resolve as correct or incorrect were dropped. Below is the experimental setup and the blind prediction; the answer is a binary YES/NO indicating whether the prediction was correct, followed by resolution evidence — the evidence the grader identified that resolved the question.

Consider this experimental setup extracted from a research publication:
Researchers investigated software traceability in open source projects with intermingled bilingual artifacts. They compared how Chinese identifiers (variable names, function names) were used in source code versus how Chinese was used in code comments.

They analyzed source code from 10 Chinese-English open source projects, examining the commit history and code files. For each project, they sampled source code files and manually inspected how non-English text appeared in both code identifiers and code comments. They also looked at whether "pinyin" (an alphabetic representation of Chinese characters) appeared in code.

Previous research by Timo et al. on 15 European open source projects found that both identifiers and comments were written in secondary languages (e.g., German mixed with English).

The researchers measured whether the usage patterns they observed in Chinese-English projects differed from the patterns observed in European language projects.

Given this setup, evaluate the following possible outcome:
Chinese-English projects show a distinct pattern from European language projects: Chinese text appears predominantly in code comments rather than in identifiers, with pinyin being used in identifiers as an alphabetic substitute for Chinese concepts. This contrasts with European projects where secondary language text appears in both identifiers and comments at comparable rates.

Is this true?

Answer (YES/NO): NO